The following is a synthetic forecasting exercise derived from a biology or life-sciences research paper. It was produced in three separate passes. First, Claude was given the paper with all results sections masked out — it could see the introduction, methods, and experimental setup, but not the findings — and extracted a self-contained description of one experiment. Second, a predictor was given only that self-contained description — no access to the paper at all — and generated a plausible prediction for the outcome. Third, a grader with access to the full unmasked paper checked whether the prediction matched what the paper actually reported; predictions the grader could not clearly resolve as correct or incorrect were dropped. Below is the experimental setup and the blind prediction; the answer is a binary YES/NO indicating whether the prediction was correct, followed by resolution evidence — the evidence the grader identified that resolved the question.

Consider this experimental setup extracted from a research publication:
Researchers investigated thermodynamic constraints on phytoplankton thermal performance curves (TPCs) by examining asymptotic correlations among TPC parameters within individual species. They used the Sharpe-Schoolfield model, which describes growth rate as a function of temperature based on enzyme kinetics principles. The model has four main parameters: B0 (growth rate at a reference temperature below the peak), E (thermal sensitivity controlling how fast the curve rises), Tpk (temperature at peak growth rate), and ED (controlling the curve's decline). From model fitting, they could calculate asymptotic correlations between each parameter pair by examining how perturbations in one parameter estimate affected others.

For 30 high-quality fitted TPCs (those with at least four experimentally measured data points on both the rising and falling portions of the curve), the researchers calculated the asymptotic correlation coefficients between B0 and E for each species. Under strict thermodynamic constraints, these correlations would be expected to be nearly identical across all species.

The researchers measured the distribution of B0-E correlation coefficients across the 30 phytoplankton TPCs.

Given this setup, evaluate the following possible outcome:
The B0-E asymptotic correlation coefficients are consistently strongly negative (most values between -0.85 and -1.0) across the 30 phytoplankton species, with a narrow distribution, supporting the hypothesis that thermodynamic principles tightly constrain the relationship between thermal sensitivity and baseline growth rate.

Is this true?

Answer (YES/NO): NO